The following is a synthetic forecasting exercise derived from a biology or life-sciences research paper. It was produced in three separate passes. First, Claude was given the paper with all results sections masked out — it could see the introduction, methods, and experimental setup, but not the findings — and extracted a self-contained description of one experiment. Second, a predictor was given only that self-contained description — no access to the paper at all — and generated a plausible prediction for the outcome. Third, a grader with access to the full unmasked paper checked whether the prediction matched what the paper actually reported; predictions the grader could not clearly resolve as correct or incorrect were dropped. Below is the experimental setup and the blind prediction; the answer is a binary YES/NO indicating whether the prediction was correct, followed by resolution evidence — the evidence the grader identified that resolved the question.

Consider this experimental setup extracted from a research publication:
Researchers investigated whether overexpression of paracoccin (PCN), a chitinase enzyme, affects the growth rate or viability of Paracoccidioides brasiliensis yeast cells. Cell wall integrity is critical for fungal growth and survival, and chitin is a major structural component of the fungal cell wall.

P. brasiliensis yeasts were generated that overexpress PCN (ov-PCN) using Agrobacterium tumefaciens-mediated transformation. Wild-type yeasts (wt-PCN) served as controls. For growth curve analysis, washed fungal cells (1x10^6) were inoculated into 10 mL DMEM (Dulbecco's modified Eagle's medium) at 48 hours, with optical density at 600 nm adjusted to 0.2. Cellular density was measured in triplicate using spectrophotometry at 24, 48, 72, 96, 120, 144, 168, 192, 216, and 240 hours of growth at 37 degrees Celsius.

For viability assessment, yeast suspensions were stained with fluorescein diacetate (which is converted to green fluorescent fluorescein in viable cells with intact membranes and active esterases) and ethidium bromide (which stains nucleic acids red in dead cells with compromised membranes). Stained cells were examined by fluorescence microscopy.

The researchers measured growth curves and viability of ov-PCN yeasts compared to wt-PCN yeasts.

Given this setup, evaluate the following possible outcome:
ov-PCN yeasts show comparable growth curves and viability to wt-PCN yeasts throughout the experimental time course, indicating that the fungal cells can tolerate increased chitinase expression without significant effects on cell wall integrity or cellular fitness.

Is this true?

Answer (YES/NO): YES